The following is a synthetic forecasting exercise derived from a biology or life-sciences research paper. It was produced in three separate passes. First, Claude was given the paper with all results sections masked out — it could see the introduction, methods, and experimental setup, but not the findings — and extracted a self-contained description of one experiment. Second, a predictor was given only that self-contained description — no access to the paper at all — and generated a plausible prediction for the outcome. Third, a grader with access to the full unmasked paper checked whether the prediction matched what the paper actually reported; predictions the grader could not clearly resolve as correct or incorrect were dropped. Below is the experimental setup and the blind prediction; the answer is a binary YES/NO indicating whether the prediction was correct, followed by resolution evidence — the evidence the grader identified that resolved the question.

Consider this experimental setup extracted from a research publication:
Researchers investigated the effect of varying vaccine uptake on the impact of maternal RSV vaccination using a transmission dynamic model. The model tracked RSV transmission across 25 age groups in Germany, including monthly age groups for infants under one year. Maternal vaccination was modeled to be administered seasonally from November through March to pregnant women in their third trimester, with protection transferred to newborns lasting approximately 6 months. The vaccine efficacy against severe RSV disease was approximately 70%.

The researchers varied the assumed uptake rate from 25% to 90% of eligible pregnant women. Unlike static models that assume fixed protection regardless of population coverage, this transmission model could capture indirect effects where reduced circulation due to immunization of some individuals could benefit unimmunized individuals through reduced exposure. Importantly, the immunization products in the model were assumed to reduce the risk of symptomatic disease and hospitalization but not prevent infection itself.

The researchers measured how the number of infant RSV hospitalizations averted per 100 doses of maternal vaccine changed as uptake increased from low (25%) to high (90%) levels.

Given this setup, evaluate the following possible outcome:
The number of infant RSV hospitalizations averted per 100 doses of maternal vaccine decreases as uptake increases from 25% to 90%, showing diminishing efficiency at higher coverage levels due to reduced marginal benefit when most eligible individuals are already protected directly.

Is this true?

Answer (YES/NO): NO